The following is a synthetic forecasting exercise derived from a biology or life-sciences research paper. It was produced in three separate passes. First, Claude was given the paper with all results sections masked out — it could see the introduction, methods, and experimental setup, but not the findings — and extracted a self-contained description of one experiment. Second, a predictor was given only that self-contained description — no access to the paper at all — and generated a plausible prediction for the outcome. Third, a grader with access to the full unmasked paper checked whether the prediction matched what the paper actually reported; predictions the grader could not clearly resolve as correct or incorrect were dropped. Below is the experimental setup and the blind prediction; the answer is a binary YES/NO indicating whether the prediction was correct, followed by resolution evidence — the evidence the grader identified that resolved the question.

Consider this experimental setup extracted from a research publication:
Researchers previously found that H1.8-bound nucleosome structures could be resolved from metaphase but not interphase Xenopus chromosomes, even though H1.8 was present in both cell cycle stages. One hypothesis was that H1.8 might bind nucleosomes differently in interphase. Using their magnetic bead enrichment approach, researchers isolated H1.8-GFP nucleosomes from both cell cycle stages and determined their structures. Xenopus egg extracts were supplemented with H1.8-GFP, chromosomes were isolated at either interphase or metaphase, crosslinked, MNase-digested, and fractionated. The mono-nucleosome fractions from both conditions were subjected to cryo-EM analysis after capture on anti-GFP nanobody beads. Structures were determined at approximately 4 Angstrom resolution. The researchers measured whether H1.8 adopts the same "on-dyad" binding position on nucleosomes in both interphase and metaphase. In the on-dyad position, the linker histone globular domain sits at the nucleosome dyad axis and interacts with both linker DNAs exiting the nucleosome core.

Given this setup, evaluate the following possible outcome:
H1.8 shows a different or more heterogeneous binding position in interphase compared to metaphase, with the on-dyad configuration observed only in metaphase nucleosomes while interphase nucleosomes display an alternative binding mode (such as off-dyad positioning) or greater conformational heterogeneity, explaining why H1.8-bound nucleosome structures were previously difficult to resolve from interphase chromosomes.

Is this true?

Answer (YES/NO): NO